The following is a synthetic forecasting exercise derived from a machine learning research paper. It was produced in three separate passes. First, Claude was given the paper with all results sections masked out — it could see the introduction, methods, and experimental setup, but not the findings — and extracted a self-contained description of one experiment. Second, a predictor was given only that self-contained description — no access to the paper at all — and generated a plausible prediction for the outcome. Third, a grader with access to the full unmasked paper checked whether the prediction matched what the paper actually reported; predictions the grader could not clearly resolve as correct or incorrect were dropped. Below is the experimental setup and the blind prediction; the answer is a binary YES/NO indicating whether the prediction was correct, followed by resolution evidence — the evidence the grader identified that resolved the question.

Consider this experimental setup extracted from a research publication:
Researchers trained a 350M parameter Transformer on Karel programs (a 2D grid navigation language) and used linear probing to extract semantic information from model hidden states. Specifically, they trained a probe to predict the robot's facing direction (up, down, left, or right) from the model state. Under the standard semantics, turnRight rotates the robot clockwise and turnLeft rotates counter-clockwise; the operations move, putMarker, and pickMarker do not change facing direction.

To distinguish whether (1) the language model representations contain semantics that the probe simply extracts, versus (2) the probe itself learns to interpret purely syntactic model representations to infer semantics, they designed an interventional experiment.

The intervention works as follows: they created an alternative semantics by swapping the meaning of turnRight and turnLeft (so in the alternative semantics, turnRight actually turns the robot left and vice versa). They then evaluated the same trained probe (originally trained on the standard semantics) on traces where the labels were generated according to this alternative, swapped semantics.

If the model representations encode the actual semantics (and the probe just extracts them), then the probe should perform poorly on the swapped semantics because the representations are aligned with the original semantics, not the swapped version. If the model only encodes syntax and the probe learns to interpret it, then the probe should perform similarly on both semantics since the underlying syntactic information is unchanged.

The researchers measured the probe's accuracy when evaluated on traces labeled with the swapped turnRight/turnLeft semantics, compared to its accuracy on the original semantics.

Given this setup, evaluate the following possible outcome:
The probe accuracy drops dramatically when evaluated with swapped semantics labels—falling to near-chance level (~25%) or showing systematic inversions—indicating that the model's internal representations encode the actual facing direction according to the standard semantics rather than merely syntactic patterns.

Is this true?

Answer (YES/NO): YES